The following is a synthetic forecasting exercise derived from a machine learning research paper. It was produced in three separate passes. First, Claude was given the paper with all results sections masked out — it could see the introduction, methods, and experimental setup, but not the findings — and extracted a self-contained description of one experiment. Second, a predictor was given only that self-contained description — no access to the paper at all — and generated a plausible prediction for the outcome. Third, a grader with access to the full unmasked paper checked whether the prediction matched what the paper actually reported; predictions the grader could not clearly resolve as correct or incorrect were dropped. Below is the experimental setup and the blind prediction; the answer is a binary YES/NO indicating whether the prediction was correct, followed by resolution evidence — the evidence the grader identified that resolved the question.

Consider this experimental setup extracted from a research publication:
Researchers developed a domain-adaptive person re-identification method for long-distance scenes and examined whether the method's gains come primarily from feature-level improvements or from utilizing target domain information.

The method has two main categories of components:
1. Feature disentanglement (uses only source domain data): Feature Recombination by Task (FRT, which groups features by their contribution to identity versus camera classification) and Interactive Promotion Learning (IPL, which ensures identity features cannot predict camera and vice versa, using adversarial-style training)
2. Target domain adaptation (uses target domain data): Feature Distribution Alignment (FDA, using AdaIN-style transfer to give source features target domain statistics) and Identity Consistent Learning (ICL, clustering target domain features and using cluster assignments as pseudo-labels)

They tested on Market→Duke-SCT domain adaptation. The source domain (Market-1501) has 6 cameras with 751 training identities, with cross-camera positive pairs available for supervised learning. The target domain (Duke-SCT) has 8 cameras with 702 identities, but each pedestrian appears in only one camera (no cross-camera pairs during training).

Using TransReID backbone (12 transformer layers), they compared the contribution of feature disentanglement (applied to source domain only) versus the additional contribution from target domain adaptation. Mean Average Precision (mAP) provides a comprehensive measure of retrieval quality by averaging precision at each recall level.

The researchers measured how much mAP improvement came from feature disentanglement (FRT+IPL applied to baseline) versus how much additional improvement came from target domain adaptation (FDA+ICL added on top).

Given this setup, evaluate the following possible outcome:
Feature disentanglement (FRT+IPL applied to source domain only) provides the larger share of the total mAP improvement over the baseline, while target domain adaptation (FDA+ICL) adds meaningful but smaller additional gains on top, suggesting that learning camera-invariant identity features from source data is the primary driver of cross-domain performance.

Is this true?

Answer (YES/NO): YES